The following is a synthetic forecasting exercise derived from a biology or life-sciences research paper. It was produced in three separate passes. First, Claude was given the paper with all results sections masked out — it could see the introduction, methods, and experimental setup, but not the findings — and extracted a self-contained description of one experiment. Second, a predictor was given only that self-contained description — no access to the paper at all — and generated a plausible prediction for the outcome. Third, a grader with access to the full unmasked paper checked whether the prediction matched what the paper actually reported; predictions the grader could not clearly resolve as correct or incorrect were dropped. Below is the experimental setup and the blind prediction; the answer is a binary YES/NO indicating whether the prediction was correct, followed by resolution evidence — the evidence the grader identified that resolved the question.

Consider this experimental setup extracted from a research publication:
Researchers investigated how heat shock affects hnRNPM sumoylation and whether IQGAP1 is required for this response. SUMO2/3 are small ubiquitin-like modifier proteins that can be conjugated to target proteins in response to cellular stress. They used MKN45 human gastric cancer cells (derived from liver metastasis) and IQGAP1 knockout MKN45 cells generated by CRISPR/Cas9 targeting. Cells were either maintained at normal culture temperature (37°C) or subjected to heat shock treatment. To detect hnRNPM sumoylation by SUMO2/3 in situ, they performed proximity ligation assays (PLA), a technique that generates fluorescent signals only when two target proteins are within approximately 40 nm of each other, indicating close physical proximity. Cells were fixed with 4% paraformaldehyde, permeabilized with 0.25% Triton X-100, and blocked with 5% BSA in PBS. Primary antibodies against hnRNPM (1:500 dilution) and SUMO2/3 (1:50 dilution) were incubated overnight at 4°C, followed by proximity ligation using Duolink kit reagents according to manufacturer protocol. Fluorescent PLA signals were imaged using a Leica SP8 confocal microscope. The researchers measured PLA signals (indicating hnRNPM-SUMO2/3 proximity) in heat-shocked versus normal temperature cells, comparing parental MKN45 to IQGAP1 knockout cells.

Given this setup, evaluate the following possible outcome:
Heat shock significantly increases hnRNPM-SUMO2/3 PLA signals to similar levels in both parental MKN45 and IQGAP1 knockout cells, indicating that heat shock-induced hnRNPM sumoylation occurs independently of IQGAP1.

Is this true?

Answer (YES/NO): NO